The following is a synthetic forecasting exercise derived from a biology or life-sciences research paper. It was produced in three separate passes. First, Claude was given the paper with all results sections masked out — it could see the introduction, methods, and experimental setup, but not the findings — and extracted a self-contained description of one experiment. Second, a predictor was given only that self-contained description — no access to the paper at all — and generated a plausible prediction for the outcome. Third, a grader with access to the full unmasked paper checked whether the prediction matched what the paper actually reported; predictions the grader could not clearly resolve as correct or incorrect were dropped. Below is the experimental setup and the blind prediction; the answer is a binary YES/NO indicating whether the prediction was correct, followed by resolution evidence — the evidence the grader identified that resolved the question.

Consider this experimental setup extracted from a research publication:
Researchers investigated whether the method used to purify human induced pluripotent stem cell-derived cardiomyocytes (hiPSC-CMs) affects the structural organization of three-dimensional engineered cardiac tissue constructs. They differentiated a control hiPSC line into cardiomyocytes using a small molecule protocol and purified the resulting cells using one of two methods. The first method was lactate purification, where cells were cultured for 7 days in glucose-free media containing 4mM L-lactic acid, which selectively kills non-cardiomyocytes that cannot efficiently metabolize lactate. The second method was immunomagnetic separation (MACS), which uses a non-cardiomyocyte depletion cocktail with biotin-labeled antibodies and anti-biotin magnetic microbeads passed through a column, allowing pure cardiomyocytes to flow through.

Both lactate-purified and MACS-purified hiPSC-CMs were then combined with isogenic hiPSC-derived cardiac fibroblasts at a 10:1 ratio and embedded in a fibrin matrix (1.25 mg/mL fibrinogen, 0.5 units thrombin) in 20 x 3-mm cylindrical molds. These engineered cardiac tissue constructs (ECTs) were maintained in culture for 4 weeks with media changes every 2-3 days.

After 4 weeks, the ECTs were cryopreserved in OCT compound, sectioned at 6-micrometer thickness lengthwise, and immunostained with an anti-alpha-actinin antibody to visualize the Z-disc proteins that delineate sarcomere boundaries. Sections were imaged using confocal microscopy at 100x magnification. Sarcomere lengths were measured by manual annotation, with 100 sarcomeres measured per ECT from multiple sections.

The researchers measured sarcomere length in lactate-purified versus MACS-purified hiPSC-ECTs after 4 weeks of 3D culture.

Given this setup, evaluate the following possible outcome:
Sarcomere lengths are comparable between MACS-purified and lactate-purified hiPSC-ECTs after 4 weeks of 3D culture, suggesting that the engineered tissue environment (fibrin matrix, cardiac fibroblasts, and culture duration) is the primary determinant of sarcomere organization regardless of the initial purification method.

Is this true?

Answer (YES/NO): YES